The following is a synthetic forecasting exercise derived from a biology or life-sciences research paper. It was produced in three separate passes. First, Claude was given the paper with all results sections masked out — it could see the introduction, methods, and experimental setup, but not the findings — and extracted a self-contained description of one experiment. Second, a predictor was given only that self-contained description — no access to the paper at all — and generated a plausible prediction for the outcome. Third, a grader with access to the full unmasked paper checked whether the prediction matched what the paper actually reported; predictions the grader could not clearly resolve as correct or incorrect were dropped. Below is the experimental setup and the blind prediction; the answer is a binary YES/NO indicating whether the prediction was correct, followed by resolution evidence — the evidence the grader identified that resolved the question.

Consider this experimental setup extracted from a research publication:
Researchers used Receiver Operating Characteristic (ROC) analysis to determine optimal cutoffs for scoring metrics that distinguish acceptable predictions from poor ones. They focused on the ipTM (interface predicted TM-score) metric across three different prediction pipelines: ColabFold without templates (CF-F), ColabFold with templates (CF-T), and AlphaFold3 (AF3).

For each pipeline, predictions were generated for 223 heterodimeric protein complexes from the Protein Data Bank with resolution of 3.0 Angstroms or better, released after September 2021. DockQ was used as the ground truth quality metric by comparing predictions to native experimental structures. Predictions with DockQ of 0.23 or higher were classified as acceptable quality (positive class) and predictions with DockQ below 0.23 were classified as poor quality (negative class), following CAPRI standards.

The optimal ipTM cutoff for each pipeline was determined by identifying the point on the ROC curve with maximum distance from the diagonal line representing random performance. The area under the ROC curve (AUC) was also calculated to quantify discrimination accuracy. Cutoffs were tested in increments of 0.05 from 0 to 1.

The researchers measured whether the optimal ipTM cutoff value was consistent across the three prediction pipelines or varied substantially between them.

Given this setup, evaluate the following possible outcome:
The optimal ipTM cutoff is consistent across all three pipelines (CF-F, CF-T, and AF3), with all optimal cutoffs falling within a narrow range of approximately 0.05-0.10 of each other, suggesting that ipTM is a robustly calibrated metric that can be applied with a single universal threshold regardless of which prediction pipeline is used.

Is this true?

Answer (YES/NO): YES